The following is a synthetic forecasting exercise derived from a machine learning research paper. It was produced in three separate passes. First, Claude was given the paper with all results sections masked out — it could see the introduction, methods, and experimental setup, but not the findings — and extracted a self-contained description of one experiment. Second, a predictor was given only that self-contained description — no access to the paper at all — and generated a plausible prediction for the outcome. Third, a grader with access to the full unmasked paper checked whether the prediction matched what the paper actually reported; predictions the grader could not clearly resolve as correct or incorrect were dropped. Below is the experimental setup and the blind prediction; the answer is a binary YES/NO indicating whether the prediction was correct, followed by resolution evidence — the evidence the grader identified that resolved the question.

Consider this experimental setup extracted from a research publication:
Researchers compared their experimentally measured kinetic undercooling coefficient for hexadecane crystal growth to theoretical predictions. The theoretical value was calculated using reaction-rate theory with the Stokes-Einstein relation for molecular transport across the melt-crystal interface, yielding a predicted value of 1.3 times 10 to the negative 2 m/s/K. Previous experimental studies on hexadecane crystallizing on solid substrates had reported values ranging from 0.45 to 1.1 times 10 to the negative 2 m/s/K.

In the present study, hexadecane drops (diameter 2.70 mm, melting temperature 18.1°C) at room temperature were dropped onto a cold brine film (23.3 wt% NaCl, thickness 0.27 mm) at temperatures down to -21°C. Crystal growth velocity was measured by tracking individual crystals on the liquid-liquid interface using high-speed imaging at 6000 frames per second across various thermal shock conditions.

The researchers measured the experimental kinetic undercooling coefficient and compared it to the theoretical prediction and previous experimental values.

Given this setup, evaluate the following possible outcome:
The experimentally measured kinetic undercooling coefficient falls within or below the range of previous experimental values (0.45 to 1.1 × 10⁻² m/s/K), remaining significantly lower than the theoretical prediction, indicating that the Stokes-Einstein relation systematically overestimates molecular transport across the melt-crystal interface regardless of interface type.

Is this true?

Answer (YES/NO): YES